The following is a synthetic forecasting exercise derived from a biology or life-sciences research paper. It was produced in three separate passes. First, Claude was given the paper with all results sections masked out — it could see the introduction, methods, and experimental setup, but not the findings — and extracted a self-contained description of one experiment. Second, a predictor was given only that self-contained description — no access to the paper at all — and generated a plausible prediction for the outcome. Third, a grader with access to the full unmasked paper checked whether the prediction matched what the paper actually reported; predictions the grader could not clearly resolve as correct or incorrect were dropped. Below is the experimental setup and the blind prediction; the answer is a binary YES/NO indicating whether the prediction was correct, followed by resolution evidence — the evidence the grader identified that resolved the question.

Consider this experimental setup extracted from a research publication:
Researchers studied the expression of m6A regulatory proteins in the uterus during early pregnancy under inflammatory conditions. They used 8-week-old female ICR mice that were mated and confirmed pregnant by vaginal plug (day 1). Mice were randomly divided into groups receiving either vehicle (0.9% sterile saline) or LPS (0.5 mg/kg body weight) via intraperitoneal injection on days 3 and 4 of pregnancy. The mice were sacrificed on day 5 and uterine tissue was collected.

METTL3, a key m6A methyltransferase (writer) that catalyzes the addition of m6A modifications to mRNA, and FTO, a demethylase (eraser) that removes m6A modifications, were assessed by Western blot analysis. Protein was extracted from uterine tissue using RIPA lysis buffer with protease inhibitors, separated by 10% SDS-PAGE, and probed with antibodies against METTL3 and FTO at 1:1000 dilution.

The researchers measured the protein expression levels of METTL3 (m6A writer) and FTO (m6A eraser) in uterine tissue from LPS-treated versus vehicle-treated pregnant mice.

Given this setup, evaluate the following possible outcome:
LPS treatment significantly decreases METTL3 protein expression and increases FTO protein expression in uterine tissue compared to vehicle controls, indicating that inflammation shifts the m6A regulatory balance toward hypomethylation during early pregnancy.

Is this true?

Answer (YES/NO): NO